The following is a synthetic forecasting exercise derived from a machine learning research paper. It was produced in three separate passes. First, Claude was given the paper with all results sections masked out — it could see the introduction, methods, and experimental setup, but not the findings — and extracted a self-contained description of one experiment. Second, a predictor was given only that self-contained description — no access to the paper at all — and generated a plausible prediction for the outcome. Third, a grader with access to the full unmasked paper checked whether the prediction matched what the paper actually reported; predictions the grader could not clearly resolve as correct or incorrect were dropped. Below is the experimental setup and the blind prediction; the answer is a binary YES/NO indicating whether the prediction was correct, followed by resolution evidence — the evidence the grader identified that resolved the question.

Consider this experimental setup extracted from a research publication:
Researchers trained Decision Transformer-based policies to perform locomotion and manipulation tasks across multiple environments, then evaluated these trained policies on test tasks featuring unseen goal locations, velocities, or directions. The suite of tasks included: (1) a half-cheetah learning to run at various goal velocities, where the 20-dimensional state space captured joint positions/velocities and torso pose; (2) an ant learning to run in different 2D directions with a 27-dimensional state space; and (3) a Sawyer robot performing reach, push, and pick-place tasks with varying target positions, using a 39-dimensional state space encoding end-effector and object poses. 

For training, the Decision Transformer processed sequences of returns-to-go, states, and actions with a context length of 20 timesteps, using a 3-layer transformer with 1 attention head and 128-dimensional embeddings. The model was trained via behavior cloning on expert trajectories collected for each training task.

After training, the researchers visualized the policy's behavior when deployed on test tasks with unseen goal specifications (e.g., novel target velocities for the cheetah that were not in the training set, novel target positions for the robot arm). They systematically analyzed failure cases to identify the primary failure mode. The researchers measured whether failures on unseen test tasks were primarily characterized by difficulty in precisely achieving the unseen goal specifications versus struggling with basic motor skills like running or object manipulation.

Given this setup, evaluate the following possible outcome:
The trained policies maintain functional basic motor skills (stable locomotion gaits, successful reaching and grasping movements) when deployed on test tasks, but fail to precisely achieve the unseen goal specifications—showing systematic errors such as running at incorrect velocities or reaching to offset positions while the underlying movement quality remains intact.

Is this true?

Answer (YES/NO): YES